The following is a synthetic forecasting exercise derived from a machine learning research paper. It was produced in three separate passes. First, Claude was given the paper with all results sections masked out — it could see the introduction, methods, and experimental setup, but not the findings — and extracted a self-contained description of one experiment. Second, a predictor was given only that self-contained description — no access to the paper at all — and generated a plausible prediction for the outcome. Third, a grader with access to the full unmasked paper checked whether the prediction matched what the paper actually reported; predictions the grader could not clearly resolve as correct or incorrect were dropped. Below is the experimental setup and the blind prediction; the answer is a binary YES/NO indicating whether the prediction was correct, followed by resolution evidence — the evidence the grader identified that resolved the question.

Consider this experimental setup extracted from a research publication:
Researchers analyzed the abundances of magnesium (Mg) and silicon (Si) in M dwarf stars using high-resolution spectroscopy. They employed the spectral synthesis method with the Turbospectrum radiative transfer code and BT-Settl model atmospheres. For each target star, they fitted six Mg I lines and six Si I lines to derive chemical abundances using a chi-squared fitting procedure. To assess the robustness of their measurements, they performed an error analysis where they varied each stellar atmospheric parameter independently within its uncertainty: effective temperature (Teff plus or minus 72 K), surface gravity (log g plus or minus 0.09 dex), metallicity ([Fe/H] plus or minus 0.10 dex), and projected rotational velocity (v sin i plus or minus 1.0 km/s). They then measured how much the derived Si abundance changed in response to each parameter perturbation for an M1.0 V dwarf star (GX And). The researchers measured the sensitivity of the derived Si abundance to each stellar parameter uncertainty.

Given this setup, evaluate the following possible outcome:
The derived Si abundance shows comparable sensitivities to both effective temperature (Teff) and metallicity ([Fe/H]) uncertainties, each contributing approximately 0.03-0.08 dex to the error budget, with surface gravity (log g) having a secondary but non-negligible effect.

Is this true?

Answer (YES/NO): NO